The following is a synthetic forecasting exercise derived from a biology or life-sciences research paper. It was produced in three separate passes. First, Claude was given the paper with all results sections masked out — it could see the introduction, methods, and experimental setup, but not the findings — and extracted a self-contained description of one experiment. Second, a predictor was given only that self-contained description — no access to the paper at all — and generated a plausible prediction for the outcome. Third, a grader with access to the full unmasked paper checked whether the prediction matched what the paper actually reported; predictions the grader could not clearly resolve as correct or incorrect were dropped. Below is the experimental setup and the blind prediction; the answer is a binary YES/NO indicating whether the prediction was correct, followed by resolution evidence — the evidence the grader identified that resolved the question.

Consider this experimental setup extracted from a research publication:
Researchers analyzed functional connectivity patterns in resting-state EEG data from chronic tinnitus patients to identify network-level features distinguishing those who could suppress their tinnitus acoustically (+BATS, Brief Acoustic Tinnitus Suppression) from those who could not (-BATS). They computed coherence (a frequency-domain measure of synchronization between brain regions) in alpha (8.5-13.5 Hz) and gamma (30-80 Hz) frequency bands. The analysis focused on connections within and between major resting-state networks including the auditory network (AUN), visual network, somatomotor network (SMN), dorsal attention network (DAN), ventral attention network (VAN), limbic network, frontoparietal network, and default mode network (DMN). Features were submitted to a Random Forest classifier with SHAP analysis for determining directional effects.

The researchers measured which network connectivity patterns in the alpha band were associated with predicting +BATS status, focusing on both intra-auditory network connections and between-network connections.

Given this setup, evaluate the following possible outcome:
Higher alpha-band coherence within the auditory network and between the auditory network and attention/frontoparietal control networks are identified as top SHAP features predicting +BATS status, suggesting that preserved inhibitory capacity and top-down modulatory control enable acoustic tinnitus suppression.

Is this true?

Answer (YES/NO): NO